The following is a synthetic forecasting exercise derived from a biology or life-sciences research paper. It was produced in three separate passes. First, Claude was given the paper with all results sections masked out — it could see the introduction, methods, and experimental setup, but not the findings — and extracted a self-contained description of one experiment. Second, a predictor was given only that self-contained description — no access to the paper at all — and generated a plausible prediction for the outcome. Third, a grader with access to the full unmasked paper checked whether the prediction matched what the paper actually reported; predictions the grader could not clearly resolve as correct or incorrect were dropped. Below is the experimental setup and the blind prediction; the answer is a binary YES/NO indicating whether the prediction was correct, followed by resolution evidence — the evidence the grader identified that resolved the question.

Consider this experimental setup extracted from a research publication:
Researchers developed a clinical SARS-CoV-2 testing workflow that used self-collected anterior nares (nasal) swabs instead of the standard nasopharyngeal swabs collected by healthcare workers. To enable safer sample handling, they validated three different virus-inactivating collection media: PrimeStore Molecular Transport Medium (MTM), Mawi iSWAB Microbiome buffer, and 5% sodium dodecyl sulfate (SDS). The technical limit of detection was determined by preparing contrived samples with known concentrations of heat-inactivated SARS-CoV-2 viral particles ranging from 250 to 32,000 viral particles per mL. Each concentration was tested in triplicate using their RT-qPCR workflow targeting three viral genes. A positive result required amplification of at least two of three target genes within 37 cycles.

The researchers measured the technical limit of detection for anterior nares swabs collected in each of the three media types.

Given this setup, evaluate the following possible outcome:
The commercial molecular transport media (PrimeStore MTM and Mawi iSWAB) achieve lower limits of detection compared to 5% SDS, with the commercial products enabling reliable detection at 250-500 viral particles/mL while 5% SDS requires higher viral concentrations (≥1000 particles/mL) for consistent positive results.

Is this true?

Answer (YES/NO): NO